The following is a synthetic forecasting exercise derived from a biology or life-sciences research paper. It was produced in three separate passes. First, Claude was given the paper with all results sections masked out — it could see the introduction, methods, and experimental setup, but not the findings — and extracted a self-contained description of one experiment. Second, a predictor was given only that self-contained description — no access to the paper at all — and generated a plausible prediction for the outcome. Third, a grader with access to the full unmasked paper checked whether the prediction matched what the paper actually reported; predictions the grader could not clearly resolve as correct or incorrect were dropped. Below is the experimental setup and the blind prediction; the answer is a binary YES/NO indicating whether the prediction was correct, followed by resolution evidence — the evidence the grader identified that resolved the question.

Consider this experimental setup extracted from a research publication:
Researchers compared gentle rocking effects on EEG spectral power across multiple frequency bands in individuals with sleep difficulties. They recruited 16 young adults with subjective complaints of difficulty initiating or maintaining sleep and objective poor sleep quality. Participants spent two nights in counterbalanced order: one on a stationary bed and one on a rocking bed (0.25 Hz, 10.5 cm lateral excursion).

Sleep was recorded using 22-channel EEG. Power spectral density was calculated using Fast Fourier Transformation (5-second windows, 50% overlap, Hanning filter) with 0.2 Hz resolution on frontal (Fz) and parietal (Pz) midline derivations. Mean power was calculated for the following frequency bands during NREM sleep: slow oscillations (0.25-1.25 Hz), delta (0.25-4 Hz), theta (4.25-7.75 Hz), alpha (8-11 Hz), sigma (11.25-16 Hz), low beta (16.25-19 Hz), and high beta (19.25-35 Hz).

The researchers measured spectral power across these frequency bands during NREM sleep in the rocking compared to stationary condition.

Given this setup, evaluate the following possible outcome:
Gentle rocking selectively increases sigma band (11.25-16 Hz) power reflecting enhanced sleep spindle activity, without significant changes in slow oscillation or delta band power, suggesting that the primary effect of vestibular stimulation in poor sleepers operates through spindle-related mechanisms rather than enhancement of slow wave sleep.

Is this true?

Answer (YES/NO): NO